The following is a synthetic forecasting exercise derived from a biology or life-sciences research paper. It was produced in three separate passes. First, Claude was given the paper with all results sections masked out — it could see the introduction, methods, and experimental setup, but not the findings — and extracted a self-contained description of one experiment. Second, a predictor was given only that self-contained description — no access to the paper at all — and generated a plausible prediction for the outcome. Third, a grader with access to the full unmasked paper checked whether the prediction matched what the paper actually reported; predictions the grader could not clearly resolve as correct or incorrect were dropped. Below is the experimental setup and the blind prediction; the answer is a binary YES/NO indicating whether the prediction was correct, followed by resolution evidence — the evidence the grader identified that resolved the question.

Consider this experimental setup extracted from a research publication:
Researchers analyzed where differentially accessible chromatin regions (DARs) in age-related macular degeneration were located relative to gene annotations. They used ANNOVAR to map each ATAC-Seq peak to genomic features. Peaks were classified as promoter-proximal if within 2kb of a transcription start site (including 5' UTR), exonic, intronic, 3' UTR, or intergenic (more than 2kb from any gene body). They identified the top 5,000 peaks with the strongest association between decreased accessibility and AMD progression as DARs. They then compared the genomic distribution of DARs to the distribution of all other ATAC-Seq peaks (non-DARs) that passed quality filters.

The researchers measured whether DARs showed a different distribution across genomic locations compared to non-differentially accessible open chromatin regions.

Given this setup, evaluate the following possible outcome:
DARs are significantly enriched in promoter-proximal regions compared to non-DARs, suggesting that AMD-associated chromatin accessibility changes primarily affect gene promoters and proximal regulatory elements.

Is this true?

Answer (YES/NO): NO